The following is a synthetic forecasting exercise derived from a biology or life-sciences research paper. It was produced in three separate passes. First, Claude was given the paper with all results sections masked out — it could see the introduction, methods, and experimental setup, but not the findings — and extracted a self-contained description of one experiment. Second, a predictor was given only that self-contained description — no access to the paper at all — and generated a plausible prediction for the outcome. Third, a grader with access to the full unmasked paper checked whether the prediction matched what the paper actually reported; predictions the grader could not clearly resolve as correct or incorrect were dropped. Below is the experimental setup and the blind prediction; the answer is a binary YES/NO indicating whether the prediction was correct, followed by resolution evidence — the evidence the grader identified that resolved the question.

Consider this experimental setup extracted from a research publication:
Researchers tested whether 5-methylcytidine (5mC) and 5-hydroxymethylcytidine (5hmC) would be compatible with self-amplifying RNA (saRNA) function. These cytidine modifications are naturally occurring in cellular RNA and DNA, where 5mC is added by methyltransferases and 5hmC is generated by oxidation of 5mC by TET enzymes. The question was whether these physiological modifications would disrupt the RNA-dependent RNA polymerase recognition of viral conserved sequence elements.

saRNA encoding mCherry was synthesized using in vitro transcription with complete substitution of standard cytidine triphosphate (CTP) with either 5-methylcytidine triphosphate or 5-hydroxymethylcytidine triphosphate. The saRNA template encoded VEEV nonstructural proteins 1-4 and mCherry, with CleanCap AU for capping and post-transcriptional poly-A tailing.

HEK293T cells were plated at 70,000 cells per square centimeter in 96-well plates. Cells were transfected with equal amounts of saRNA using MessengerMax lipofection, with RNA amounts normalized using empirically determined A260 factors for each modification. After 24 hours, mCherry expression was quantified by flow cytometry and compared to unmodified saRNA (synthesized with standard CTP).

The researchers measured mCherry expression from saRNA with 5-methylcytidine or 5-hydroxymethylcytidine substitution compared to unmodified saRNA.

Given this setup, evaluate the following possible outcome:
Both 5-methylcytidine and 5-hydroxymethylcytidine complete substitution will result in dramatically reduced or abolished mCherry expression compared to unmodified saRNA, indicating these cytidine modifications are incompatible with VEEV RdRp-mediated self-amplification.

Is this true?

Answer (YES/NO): NO